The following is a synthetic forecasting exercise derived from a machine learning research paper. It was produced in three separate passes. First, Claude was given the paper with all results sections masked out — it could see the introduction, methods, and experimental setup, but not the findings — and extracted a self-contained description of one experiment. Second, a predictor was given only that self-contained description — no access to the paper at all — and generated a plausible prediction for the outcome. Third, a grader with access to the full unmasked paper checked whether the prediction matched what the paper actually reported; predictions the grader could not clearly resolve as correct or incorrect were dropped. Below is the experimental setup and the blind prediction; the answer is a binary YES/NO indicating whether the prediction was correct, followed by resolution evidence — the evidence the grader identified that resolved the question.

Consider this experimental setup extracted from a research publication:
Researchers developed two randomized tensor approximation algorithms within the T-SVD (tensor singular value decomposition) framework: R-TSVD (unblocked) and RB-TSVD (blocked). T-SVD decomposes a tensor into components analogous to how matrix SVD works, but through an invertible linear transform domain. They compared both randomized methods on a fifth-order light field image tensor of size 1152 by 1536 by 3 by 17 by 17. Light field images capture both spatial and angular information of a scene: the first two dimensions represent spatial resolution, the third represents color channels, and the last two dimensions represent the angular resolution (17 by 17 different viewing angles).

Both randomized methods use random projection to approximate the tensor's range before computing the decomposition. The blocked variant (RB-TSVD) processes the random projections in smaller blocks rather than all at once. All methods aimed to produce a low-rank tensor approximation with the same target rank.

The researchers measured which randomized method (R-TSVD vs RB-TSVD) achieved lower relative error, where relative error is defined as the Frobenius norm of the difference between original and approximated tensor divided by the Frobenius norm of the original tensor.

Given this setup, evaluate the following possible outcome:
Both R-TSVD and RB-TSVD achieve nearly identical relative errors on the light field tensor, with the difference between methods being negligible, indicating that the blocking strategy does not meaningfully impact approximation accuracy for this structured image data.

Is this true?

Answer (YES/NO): NO